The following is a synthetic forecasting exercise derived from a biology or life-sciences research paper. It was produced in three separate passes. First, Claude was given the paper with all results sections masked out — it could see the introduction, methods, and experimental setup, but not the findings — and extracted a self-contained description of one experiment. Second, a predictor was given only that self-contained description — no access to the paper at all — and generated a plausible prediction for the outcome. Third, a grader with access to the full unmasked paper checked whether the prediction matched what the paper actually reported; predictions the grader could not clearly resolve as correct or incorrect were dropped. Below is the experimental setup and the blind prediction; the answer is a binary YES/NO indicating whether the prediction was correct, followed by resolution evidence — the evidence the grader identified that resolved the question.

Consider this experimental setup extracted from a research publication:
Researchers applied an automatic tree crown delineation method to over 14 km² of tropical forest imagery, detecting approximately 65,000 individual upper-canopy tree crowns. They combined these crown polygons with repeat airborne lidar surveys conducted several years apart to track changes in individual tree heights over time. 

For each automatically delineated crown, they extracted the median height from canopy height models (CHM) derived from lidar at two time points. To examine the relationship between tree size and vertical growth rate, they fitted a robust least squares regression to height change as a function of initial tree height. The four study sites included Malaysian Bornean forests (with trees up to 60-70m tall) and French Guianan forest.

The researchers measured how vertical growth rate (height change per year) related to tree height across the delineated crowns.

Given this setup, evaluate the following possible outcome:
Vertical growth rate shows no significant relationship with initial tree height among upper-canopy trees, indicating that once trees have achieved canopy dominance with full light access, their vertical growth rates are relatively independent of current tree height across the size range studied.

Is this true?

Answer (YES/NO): NO